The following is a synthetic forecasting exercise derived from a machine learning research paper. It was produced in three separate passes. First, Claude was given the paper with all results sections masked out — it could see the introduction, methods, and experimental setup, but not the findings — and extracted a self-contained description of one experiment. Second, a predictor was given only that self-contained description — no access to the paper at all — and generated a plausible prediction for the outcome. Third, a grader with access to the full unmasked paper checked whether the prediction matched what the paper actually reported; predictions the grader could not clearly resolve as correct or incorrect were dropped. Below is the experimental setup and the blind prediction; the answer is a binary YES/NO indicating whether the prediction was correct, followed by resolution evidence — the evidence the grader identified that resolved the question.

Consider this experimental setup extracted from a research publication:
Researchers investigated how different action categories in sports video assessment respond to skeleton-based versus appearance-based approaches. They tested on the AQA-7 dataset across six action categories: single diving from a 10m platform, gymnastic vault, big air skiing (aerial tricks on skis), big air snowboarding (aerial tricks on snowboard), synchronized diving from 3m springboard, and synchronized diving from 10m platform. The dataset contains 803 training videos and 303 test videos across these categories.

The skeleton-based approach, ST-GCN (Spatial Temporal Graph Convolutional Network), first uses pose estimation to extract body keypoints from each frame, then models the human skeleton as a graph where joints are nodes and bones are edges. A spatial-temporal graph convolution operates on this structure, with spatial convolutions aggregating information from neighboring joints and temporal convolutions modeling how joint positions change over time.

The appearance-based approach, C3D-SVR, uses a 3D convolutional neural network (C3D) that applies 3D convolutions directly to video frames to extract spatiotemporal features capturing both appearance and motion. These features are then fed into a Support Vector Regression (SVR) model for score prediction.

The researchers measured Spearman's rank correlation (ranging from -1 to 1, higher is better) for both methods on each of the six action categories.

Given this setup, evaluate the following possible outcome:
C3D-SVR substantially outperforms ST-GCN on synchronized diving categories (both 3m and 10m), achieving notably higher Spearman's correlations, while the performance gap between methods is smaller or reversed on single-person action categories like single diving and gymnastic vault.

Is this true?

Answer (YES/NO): NO